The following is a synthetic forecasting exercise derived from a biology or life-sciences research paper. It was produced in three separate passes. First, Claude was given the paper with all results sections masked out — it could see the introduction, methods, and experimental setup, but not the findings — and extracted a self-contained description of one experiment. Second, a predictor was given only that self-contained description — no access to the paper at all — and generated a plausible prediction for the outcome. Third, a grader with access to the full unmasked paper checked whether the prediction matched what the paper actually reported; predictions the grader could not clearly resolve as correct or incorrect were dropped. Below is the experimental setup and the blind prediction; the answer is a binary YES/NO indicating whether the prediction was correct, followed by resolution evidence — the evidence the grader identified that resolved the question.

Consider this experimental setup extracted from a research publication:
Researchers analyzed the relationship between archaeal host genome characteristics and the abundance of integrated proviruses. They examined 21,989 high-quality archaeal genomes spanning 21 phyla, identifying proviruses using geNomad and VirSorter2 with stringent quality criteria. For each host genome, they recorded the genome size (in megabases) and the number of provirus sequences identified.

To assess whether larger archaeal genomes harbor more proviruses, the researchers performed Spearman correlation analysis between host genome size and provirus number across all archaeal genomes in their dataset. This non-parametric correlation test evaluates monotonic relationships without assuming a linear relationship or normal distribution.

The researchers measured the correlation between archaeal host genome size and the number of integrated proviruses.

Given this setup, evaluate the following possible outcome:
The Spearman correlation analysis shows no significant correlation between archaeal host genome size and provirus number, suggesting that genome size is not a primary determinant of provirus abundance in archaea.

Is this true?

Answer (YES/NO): NO